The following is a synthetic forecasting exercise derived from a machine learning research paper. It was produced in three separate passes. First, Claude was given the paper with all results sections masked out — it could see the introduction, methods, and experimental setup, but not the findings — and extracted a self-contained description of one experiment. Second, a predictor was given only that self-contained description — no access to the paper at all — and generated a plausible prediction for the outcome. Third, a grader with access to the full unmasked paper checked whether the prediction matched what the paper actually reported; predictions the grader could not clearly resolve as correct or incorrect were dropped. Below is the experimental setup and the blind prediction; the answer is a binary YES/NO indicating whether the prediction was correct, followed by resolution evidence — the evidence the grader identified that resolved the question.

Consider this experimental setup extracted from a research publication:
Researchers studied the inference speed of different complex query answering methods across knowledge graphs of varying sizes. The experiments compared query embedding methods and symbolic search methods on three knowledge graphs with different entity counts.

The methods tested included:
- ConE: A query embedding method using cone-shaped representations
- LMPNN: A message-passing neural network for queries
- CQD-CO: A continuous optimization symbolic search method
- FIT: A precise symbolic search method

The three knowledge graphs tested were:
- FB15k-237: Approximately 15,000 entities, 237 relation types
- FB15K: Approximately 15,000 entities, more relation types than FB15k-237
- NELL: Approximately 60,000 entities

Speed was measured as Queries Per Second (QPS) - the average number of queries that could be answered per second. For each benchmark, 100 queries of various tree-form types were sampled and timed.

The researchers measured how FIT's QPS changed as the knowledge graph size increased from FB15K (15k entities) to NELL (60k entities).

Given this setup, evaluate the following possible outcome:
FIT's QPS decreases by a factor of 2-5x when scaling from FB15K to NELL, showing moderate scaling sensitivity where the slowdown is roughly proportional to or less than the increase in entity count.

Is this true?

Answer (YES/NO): NO